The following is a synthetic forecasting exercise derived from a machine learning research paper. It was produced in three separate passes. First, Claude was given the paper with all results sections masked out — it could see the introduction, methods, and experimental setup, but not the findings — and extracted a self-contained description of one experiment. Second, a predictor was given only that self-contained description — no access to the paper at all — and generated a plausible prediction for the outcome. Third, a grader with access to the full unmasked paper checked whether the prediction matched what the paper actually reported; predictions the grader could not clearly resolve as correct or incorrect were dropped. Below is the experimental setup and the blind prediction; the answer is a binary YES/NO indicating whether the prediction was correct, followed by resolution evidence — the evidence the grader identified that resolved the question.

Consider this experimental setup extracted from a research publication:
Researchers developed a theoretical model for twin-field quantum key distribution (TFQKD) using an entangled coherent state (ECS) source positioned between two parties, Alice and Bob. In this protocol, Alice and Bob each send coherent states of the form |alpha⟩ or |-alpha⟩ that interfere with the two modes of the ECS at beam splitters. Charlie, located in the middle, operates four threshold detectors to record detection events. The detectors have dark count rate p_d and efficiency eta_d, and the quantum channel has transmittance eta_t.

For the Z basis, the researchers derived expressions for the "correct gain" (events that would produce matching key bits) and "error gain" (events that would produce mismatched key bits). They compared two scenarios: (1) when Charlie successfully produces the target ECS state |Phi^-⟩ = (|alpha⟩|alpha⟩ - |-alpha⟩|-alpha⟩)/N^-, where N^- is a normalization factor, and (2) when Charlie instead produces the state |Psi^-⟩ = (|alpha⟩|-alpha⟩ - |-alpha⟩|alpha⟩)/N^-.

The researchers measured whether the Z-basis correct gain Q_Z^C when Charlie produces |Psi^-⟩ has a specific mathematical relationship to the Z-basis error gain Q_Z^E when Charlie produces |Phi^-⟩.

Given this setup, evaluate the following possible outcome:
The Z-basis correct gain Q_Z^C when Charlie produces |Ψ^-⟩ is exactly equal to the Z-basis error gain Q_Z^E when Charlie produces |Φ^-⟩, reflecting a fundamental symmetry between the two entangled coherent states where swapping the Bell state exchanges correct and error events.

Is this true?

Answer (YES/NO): YES